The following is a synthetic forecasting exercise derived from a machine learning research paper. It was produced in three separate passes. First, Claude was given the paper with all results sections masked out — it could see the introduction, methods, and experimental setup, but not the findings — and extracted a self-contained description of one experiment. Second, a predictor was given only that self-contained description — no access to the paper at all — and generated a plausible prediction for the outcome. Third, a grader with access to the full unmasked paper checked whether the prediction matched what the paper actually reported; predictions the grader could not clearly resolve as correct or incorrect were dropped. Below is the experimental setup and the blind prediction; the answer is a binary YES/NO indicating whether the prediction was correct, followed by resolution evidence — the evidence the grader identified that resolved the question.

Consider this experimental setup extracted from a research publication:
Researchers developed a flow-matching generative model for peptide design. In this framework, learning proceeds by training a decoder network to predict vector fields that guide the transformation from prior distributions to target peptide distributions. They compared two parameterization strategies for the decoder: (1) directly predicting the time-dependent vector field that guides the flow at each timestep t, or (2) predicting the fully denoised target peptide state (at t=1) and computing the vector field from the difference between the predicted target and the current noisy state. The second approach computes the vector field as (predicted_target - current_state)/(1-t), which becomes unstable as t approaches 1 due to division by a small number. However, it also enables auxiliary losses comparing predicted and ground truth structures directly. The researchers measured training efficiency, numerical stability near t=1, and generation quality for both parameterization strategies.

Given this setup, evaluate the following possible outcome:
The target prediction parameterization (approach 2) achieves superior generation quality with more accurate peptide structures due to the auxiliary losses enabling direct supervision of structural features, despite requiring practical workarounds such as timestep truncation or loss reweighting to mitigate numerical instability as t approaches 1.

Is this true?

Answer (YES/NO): NO